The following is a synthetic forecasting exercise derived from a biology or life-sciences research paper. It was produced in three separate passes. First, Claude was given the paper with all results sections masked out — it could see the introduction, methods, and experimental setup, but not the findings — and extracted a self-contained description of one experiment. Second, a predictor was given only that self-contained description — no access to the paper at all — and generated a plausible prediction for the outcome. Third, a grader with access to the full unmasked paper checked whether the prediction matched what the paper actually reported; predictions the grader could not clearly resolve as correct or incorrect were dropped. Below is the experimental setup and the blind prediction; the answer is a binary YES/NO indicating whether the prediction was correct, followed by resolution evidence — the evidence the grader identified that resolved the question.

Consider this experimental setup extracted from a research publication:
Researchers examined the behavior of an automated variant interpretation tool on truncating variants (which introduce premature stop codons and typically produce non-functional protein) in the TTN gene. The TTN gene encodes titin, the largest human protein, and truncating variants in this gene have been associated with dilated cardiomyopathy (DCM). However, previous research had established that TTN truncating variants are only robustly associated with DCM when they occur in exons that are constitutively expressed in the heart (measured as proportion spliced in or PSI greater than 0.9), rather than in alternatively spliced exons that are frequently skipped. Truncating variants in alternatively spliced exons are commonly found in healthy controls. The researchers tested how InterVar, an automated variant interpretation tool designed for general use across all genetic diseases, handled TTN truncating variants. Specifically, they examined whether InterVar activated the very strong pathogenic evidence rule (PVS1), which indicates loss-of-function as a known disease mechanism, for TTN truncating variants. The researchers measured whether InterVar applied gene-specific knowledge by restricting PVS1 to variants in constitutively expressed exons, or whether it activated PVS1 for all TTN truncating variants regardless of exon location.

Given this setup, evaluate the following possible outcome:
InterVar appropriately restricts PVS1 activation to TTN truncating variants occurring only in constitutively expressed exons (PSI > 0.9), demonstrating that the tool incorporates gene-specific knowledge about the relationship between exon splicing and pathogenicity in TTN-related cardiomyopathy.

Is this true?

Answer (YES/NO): NO